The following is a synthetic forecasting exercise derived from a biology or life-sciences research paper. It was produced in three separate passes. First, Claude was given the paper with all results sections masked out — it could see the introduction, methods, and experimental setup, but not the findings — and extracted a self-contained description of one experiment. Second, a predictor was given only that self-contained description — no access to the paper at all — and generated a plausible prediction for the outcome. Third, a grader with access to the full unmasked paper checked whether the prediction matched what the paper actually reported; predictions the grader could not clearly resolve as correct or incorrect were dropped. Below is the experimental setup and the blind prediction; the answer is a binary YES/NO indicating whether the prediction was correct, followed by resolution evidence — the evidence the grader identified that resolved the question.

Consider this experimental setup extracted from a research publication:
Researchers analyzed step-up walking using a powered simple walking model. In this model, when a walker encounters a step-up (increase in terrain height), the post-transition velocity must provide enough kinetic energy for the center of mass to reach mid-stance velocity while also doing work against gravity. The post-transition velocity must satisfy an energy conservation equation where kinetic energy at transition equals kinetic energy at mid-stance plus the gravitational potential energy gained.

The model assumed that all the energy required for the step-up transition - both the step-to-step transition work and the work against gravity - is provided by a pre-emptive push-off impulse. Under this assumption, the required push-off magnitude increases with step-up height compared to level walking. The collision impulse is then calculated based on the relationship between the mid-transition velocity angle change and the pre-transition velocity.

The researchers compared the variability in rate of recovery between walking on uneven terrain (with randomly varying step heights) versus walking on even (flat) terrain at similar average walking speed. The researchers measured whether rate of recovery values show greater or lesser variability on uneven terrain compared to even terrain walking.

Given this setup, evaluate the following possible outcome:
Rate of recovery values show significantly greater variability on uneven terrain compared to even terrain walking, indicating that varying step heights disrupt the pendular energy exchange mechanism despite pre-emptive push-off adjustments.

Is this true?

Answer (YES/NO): YES